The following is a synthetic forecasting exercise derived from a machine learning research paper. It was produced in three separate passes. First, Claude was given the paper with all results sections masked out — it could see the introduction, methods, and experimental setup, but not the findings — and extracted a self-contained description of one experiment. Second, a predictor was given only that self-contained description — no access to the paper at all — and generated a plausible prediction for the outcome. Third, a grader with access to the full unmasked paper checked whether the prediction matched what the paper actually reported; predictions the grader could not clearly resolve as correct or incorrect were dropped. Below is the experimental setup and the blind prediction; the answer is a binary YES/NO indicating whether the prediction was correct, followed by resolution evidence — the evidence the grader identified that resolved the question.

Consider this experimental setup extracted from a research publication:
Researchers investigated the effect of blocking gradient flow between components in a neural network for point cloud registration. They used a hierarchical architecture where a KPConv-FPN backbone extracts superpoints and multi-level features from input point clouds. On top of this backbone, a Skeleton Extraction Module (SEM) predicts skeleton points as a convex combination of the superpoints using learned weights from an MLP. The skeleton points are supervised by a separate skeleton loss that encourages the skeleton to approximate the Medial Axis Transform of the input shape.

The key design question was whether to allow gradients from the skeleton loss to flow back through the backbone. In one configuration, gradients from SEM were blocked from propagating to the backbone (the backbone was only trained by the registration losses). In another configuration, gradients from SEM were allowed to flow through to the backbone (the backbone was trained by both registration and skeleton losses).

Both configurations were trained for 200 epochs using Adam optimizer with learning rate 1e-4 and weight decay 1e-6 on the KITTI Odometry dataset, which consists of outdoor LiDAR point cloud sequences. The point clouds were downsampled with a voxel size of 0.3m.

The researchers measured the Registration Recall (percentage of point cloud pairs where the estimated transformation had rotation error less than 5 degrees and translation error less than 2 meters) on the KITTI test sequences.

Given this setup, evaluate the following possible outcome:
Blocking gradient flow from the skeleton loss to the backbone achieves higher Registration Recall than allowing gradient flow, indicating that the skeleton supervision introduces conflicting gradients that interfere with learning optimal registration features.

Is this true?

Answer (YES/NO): YES